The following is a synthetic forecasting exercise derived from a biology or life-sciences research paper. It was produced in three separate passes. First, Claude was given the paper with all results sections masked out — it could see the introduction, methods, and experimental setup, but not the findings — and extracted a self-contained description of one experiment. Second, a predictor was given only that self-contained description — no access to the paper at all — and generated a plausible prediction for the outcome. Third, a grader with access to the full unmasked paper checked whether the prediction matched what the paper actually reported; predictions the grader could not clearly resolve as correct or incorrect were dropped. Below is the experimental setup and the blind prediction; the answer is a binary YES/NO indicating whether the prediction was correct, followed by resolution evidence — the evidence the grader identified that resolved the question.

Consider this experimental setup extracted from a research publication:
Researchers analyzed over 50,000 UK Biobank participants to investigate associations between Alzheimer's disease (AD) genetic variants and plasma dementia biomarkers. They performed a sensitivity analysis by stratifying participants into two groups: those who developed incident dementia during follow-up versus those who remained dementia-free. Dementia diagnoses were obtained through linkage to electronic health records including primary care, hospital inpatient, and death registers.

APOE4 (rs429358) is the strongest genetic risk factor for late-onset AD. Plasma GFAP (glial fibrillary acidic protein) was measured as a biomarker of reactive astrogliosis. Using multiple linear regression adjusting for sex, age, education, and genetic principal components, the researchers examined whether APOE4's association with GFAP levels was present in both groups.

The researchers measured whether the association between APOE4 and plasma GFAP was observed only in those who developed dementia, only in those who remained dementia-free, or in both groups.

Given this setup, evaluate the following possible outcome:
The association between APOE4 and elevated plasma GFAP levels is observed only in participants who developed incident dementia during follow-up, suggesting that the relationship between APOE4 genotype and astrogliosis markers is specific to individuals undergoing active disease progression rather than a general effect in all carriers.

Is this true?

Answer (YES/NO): NO